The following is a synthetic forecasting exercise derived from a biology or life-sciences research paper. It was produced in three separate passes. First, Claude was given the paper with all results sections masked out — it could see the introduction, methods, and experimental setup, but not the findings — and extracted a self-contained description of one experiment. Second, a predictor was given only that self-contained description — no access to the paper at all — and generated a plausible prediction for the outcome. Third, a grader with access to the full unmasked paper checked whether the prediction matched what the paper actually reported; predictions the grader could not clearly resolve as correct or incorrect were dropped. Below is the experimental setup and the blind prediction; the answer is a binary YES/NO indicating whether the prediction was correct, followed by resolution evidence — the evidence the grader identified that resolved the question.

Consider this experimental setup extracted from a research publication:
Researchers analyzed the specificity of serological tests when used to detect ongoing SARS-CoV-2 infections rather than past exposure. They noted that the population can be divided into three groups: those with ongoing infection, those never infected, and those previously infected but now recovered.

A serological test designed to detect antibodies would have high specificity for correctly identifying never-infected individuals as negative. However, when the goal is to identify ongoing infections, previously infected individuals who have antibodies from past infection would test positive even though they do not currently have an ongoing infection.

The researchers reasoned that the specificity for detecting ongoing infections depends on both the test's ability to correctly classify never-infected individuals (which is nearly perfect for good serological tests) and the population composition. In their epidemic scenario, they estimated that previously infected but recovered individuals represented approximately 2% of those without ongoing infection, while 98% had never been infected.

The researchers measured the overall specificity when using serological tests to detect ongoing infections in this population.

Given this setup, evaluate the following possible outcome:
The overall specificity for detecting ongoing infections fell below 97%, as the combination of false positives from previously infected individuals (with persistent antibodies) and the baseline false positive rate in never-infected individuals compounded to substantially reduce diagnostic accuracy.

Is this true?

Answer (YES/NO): NO